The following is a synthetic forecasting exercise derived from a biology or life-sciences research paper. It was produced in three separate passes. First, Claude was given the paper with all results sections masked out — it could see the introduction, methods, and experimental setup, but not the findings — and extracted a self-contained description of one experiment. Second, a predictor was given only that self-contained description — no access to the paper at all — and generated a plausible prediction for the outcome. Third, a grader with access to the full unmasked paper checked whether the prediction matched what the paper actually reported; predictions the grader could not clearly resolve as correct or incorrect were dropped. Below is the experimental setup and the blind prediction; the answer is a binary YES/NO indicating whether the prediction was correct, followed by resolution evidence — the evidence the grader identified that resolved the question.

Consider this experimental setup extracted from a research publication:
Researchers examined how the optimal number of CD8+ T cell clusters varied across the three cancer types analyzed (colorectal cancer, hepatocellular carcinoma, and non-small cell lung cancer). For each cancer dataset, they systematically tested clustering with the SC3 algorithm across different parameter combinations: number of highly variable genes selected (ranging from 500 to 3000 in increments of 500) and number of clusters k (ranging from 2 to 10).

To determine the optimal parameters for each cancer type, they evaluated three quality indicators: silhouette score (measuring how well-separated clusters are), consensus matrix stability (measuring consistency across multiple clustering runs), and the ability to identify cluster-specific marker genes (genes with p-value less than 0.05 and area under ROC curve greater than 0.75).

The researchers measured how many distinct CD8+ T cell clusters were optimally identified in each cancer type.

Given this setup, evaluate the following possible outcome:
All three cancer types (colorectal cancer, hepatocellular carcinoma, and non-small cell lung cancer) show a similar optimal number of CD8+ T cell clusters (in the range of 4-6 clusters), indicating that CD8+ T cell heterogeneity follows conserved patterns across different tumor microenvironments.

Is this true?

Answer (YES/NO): YES